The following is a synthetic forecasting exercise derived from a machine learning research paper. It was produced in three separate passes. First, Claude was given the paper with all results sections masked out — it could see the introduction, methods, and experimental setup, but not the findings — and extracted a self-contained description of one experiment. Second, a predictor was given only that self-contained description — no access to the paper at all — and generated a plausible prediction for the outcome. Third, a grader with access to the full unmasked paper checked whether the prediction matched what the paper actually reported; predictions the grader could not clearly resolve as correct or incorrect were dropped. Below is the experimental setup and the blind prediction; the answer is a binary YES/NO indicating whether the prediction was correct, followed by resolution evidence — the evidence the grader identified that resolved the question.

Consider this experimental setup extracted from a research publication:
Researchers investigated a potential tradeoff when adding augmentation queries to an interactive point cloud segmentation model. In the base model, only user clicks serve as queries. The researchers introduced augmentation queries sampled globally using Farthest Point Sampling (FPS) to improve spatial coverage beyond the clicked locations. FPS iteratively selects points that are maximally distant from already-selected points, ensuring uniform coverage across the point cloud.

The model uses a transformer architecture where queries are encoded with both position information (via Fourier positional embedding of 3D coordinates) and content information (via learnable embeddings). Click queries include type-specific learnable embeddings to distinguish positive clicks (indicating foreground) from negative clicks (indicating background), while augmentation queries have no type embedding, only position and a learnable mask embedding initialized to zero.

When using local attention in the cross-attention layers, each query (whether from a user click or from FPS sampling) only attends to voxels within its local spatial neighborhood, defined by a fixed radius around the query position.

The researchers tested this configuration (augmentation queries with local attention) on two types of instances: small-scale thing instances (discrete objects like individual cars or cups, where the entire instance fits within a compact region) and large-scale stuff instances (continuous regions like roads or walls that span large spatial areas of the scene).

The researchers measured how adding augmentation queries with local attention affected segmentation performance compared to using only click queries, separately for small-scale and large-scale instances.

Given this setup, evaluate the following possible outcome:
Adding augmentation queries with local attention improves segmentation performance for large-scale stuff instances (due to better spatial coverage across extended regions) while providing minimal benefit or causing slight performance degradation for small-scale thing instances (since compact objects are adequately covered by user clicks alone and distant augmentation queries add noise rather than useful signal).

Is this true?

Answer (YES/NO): YES